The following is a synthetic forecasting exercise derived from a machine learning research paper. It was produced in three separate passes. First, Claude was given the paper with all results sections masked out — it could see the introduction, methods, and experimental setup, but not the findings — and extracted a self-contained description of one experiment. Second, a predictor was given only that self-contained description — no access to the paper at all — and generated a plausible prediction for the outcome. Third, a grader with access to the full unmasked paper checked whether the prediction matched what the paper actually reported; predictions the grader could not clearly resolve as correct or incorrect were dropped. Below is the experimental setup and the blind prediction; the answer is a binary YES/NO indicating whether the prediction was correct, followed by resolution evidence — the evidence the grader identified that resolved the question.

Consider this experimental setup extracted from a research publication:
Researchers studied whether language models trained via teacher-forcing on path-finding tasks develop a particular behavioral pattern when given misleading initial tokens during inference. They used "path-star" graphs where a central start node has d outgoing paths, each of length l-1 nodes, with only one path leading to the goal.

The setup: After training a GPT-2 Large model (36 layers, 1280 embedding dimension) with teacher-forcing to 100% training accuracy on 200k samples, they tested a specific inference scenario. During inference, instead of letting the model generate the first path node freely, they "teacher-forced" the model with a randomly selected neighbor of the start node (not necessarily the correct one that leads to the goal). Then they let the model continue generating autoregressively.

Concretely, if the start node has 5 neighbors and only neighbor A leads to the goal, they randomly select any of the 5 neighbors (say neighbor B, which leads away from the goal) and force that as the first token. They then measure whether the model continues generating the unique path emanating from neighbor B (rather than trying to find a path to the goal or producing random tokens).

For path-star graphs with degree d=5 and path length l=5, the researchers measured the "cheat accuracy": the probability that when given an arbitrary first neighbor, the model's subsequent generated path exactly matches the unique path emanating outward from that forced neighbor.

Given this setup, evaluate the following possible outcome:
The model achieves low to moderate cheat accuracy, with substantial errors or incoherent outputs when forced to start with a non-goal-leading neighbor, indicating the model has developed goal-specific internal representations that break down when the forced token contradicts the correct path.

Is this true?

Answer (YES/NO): NO